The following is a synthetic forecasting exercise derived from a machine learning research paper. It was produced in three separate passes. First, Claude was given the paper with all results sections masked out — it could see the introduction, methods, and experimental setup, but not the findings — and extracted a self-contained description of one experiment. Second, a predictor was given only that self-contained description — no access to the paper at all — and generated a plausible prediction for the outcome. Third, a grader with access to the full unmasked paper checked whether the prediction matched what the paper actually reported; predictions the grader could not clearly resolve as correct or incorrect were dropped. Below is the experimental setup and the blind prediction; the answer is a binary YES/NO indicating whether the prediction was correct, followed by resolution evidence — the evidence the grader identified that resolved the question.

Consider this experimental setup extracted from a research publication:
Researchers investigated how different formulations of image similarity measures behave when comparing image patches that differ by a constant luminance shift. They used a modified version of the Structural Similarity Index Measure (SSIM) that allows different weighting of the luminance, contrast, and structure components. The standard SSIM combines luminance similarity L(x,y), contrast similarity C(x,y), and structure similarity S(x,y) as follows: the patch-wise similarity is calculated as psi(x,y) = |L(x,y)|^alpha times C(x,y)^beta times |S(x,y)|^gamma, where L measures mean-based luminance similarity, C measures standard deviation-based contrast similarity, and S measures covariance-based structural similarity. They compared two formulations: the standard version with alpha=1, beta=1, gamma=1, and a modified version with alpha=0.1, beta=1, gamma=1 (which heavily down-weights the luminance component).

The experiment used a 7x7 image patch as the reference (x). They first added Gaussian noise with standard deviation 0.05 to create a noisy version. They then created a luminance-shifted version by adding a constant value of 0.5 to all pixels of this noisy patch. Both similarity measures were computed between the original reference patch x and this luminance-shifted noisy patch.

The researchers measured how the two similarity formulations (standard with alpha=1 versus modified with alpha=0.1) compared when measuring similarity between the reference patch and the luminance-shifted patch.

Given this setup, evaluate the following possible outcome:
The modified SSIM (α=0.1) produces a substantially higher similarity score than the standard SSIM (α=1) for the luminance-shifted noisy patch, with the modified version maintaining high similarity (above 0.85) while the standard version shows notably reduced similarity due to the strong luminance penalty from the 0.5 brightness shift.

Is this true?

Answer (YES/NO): YES